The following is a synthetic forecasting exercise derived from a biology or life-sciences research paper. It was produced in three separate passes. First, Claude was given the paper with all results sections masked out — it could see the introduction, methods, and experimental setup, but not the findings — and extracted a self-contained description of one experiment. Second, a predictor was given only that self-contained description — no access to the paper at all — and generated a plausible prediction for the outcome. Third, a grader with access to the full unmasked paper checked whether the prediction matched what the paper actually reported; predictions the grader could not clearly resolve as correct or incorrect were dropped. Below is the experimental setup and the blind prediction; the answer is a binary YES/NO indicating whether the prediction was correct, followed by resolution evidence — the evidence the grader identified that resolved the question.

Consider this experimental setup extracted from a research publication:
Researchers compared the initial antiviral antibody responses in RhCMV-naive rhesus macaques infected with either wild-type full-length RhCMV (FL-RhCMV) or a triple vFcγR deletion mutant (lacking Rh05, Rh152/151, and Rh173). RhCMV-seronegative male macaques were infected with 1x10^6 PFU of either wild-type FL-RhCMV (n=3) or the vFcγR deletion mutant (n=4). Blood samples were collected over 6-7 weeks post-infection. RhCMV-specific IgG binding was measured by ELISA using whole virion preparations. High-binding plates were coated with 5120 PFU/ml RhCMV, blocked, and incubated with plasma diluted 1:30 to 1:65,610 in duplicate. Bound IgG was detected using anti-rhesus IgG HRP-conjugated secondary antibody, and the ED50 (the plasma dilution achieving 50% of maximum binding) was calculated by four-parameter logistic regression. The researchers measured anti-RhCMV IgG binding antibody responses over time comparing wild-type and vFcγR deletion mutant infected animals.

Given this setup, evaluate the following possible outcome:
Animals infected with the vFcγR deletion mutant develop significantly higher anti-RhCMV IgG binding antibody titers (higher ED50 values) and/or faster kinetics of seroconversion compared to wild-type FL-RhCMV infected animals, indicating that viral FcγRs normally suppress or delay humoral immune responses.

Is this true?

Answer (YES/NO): NO